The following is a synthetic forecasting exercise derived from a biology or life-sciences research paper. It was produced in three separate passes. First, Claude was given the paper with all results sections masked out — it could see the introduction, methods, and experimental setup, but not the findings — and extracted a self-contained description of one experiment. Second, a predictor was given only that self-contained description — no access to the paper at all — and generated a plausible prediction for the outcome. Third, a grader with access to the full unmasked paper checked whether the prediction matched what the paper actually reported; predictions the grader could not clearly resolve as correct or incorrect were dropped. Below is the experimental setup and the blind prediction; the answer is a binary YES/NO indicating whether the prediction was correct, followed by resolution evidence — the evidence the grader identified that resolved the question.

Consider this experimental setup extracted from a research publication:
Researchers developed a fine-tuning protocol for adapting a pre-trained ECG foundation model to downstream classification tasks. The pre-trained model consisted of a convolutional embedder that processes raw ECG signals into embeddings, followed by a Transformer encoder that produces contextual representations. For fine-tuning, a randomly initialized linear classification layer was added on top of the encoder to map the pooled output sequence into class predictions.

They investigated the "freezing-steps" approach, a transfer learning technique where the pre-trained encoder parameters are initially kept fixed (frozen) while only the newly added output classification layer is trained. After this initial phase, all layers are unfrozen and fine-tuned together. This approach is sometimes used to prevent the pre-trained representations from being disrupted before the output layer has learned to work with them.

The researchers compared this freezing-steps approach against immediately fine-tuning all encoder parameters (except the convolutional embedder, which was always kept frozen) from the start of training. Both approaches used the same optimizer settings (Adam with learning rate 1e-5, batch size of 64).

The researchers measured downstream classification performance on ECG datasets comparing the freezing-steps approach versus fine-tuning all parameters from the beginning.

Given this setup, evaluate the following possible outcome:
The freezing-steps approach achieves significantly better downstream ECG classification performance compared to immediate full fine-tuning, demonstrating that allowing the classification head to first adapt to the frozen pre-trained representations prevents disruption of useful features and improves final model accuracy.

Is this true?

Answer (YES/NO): NO